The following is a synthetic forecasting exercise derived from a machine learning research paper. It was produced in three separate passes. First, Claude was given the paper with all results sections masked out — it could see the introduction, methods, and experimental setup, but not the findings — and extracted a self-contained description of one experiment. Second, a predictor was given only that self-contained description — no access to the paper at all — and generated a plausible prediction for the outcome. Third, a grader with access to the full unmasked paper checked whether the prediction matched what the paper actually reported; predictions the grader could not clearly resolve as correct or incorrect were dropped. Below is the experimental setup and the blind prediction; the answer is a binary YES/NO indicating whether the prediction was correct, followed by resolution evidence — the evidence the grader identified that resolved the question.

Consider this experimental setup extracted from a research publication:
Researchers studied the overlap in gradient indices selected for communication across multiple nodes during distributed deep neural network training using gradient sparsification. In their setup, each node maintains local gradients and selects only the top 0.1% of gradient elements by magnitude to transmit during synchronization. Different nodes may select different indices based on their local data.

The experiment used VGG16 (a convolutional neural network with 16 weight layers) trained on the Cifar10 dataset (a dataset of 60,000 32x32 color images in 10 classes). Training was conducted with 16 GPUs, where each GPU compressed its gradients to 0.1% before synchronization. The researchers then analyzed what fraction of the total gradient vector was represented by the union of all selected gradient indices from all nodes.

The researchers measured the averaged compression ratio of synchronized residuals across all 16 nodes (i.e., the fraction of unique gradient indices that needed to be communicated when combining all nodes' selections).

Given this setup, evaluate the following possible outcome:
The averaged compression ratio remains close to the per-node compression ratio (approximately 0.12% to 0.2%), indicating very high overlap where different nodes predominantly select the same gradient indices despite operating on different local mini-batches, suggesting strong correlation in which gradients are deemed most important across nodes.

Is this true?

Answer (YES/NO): NO